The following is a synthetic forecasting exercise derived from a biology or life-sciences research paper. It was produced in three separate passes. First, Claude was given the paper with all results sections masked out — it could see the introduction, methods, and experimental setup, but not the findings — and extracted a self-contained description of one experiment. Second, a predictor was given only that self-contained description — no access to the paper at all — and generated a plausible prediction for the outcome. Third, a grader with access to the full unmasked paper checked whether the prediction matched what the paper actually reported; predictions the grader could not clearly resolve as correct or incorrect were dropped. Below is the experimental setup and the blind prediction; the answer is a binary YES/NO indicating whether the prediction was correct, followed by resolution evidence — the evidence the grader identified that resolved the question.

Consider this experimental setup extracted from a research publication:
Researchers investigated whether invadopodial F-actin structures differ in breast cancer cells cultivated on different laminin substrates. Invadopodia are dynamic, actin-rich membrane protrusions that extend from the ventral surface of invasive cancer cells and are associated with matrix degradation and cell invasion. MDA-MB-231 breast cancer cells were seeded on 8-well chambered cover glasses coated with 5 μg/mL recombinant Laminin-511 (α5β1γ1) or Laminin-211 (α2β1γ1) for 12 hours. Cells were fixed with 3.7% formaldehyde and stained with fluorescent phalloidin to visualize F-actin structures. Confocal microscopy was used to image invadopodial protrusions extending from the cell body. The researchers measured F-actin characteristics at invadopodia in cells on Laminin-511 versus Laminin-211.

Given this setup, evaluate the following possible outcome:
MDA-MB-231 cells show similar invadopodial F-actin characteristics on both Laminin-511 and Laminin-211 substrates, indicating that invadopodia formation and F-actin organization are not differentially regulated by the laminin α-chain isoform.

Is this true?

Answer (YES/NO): NO